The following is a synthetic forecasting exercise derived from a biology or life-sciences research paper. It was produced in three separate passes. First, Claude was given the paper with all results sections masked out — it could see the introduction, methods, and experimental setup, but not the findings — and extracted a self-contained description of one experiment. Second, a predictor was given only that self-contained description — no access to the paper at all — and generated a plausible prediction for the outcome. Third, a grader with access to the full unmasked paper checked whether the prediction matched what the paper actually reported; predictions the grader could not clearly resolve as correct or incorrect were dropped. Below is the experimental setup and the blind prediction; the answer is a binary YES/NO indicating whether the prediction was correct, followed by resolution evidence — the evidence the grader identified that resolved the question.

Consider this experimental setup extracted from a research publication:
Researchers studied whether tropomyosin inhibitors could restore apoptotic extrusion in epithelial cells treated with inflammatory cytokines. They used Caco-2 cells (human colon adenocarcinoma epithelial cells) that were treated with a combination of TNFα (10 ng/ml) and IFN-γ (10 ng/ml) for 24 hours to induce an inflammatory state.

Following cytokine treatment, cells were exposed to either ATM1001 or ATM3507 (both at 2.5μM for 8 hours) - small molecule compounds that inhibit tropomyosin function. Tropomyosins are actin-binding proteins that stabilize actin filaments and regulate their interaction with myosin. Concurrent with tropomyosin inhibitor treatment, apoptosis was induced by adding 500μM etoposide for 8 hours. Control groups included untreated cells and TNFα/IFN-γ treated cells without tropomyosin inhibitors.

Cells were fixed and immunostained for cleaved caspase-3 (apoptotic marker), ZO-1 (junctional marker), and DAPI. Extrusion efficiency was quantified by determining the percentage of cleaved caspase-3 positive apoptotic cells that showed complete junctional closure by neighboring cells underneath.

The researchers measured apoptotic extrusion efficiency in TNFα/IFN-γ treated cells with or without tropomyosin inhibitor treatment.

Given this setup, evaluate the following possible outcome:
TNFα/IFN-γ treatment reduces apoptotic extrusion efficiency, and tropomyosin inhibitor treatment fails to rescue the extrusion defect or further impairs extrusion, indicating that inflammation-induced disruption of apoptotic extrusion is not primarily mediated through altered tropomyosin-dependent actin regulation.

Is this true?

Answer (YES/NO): NO